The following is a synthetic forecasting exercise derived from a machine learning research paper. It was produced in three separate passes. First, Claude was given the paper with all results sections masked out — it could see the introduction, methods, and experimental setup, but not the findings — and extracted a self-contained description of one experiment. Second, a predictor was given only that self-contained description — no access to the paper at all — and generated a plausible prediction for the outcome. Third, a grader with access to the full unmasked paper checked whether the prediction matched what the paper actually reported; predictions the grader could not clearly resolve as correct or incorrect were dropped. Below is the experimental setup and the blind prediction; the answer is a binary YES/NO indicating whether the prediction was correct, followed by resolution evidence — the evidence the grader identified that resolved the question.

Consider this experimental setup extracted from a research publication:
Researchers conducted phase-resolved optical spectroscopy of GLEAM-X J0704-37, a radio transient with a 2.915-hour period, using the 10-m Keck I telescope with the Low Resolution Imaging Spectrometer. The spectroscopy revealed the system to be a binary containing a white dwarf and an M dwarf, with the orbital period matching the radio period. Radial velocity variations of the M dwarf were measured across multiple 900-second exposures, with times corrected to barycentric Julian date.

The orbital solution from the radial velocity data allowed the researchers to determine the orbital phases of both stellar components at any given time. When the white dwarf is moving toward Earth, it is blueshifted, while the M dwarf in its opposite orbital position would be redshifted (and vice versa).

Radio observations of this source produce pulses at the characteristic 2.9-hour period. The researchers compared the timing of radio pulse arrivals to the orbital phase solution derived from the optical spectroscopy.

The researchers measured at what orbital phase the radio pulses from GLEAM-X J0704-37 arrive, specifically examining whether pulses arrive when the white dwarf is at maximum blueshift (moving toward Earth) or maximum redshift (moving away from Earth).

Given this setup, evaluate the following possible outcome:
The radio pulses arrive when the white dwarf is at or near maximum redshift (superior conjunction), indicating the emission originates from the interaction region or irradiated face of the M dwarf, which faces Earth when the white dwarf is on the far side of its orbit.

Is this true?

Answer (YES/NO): NO